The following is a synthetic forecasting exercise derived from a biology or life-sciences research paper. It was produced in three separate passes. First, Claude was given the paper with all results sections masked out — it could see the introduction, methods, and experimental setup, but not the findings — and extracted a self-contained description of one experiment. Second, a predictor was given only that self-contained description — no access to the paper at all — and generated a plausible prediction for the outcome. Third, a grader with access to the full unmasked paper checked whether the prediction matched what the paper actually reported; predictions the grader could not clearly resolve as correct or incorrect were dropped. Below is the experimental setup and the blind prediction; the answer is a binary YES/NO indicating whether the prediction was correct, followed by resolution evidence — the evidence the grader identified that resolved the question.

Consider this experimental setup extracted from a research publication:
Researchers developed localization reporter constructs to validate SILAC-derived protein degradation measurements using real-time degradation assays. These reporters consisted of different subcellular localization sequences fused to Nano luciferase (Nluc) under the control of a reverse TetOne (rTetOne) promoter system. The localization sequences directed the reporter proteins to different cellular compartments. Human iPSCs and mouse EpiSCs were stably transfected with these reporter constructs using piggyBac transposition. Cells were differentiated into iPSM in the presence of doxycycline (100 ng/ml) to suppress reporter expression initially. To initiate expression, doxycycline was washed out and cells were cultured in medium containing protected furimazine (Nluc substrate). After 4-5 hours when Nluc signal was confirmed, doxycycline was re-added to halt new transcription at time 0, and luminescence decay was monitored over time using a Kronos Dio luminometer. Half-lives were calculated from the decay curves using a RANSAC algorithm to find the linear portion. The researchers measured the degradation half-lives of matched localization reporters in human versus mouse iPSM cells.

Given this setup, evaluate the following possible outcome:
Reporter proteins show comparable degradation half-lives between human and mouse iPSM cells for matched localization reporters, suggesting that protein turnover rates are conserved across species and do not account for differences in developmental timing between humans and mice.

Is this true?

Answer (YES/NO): NO